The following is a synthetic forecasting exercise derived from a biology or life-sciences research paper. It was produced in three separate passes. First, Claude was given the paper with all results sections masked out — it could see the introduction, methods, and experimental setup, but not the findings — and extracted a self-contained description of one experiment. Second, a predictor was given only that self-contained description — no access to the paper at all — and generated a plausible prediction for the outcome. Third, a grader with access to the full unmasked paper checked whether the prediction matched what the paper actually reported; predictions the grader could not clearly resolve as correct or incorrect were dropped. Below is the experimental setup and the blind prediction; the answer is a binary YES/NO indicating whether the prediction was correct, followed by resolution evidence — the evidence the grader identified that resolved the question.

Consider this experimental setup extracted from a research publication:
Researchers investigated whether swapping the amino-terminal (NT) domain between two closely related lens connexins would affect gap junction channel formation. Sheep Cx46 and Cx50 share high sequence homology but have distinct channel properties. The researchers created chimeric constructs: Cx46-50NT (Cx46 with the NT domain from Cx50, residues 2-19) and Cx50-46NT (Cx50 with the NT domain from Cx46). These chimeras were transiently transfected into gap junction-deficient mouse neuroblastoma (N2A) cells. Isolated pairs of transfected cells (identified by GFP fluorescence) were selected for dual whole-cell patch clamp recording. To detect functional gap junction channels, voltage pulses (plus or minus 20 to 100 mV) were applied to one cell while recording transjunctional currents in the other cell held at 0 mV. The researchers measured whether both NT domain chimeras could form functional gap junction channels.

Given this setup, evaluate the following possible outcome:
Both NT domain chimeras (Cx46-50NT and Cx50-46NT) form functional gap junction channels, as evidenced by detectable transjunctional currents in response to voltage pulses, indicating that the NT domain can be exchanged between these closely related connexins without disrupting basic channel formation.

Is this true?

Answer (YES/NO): NO